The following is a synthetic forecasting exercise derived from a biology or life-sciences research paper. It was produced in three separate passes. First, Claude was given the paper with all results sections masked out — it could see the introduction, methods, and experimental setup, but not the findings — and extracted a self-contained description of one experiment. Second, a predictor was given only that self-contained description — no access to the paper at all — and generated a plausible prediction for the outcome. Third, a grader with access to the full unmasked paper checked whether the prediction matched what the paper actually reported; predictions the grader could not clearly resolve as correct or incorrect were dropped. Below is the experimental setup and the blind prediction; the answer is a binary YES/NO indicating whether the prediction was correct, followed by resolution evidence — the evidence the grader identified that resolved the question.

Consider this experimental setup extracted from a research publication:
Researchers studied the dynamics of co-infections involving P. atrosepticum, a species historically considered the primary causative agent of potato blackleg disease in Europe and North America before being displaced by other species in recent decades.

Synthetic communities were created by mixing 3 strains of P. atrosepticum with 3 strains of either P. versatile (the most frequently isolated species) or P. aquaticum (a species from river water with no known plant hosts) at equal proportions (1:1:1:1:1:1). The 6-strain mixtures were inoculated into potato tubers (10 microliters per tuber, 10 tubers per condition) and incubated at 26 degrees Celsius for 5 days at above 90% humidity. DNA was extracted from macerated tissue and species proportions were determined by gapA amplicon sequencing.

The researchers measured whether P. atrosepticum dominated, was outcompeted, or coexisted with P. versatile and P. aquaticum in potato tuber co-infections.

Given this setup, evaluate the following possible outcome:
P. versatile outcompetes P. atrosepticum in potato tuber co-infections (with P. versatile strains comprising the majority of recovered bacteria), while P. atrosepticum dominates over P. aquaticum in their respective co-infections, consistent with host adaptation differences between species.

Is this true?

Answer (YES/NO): NO